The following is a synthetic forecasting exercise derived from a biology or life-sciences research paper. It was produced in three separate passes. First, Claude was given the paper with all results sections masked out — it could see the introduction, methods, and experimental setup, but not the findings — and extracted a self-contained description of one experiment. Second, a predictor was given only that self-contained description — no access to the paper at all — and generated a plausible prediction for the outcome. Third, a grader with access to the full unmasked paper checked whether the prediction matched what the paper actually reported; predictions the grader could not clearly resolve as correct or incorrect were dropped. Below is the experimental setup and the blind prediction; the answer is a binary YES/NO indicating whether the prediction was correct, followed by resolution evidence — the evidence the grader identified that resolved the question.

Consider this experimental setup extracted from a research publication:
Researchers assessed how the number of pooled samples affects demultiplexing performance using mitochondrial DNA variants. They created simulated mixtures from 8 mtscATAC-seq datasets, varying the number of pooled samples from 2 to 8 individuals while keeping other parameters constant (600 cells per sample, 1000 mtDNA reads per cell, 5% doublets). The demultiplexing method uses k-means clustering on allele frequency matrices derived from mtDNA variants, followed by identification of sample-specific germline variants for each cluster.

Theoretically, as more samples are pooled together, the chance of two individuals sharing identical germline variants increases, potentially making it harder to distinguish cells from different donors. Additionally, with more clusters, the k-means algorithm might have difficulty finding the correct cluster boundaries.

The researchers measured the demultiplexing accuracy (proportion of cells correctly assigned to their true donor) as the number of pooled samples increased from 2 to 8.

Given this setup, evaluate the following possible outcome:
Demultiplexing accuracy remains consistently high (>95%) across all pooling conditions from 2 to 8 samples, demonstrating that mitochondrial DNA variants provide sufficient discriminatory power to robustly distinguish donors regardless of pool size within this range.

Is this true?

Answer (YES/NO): YES